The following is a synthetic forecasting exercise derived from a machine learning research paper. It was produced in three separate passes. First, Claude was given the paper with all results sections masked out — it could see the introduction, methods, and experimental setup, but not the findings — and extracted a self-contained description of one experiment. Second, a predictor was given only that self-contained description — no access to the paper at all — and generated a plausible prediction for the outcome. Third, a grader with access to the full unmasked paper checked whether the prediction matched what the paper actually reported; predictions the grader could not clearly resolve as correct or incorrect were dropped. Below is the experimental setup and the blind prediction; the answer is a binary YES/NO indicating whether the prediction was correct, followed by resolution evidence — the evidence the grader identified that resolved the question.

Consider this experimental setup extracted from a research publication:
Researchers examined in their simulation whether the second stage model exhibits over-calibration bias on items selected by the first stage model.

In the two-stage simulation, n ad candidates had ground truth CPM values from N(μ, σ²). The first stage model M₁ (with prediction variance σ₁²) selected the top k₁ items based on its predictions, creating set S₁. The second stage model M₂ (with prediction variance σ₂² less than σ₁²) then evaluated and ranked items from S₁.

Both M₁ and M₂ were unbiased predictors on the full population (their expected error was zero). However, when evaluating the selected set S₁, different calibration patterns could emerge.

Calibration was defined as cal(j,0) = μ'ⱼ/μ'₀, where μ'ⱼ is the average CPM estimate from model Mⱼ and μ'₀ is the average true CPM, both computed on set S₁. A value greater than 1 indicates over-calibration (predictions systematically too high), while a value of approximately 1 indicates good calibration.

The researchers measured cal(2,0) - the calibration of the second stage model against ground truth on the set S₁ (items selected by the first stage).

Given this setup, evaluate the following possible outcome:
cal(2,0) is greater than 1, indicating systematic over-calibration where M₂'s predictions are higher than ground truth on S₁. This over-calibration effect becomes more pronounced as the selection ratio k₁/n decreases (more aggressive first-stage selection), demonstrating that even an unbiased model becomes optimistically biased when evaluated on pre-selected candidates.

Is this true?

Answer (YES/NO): NO